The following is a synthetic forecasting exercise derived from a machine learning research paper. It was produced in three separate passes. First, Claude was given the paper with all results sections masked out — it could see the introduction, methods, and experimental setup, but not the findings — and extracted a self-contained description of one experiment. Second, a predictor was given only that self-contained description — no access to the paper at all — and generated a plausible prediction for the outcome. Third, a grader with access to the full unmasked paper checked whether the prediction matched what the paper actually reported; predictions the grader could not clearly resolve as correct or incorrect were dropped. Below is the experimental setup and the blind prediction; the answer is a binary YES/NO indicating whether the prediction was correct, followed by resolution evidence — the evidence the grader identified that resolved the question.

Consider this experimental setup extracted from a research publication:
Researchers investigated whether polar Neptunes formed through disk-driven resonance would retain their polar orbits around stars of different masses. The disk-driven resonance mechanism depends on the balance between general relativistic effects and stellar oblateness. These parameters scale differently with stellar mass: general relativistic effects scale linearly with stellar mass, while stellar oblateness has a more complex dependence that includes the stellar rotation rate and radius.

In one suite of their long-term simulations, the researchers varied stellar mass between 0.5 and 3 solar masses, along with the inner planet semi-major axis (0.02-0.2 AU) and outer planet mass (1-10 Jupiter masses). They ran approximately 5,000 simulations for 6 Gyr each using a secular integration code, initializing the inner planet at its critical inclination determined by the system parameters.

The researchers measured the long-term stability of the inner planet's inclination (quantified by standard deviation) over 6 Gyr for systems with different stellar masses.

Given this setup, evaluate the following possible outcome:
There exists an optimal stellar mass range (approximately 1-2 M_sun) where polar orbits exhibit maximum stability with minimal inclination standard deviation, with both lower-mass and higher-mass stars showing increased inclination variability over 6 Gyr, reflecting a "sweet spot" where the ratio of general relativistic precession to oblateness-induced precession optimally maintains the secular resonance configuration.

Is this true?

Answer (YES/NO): NO